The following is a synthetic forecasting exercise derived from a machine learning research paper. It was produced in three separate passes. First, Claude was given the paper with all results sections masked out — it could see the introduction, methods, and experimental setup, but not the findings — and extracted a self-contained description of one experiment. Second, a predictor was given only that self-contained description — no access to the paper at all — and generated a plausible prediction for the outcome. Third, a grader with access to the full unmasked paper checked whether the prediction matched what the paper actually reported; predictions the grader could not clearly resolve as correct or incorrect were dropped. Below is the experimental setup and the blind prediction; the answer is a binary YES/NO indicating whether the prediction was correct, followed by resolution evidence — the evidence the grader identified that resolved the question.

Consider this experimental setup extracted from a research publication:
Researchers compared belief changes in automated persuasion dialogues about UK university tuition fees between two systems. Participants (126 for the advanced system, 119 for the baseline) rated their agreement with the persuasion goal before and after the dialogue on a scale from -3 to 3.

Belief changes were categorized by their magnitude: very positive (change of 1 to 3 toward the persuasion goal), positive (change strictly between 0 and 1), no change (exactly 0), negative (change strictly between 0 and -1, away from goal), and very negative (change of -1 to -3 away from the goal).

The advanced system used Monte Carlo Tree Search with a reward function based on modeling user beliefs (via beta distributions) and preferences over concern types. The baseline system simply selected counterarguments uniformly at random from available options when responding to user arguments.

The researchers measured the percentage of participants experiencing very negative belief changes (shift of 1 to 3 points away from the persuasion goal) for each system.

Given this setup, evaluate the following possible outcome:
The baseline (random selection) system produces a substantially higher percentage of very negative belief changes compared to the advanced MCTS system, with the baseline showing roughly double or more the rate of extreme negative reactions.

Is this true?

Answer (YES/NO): NO